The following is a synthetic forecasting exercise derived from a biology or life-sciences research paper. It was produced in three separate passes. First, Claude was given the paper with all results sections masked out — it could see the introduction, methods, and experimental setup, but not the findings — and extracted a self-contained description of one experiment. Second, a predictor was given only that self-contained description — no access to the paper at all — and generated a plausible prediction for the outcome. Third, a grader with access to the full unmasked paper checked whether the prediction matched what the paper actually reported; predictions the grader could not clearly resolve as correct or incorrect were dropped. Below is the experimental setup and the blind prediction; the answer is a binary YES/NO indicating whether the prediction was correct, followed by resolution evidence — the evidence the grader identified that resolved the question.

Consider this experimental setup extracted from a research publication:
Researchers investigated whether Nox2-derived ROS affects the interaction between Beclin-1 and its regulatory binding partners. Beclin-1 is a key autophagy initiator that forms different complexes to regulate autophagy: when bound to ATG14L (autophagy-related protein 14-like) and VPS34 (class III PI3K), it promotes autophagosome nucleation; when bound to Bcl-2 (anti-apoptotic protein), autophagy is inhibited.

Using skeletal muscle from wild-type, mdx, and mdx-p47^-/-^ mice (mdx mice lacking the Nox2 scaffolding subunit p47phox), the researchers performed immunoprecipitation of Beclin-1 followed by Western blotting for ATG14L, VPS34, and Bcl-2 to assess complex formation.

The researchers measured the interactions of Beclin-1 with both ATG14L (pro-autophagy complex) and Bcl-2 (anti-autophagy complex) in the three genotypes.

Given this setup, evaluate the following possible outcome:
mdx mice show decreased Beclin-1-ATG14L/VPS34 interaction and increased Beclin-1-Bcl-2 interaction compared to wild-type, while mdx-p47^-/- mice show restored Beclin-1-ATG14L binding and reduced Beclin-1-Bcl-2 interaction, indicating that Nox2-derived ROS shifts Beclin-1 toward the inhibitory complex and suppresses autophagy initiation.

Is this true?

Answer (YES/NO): NO